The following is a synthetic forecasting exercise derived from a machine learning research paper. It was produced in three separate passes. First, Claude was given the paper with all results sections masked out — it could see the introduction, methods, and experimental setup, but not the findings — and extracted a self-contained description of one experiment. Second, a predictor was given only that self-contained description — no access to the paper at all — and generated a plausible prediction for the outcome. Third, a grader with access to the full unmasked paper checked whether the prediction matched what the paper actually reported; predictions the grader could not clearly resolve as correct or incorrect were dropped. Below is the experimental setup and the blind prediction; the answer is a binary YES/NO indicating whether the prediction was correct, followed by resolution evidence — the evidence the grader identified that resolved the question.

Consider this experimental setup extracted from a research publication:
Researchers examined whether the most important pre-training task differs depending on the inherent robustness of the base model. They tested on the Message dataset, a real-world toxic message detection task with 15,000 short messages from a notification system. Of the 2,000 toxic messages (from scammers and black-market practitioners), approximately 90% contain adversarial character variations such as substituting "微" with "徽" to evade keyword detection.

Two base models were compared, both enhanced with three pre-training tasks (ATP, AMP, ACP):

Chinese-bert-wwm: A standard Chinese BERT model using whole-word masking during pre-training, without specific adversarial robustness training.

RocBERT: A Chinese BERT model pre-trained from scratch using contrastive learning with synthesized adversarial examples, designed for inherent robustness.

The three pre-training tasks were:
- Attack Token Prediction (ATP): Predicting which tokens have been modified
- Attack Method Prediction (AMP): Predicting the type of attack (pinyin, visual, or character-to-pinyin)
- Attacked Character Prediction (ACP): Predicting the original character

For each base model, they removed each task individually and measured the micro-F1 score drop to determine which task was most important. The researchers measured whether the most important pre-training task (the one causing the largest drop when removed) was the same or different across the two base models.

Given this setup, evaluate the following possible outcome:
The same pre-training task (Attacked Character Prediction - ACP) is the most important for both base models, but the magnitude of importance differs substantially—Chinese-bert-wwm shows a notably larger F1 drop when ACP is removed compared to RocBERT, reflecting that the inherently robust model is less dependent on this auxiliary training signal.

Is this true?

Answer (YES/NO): NO